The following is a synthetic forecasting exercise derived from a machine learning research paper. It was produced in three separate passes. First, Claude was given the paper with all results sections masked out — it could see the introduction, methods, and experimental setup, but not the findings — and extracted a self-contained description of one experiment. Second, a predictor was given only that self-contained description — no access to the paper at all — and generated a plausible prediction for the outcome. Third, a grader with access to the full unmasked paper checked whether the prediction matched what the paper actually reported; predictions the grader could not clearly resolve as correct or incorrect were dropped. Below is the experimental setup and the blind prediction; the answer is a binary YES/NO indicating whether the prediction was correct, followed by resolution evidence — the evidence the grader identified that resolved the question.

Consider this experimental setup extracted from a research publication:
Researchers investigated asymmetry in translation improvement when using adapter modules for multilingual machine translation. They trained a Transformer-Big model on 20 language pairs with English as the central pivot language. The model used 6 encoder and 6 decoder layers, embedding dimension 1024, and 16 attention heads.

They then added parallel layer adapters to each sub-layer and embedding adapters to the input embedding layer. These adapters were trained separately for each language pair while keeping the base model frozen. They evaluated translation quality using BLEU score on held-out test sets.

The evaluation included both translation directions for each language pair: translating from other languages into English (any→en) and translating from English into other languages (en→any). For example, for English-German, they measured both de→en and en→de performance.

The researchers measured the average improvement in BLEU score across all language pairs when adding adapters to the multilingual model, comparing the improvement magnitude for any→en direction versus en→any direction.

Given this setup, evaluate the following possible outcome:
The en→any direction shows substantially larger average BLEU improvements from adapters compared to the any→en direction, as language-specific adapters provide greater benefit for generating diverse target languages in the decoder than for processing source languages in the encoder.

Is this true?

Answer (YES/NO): YES